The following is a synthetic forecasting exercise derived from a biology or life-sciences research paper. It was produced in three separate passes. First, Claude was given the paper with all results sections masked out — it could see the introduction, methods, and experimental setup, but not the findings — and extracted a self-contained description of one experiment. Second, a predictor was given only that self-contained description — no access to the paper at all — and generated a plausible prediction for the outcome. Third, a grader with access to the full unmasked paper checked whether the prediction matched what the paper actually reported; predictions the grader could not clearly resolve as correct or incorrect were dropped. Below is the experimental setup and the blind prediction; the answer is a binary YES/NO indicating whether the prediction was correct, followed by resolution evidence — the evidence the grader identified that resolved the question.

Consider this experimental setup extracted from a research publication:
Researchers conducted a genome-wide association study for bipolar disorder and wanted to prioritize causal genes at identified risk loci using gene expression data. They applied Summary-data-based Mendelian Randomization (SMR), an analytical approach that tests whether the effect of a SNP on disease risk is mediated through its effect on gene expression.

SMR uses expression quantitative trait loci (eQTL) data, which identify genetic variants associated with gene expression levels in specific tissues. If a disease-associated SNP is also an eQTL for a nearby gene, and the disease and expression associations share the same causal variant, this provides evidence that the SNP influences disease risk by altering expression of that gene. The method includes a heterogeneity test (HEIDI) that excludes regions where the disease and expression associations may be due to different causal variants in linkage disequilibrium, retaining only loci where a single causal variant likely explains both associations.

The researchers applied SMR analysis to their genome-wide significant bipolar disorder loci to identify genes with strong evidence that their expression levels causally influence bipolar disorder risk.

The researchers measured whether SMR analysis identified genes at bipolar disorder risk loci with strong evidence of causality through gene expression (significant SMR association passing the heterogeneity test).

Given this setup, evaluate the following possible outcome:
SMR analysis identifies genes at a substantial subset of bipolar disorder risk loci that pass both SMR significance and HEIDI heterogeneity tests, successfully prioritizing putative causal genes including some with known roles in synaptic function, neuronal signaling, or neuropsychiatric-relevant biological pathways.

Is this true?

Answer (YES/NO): NO